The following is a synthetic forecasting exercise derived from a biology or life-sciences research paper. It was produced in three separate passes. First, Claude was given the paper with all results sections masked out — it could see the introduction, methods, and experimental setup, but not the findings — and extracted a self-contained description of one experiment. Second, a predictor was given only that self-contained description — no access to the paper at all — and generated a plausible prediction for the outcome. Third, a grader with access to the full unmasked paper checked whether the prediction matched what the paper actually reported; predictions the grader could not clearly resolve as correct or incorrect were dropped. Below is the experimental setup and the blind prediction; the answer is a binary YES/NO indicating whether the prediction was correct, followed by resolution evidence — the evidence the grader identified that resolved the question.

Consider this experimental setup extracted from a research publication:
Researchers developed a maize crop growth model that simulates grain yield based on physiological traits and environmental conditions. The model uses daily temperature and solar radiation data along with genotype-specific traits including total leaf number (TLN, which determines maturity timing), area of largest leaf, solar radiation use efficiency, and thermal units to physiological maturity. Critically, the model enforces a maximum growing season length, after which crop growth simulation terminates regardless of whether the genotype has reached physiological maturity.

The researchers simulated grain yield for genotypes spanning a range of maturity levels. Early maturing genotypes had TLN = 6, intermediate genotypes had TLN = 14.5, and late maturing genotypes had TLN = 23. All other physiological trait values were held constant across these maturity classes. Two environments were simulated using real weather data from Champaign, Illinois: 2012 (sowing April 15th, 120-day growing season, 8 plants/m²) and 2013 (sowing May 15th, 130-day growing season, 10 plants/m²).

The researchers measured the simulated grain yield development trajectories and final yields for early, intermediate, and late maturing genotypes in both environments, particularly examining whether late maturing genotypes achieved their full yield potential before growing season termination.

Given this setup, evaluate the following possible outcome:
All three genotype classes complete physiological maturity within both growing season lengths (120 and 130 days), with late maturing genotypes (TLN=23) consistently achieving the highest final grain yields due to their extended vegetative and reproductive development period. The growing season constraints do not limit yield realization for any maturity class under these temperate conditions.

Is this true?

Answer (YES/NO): NO